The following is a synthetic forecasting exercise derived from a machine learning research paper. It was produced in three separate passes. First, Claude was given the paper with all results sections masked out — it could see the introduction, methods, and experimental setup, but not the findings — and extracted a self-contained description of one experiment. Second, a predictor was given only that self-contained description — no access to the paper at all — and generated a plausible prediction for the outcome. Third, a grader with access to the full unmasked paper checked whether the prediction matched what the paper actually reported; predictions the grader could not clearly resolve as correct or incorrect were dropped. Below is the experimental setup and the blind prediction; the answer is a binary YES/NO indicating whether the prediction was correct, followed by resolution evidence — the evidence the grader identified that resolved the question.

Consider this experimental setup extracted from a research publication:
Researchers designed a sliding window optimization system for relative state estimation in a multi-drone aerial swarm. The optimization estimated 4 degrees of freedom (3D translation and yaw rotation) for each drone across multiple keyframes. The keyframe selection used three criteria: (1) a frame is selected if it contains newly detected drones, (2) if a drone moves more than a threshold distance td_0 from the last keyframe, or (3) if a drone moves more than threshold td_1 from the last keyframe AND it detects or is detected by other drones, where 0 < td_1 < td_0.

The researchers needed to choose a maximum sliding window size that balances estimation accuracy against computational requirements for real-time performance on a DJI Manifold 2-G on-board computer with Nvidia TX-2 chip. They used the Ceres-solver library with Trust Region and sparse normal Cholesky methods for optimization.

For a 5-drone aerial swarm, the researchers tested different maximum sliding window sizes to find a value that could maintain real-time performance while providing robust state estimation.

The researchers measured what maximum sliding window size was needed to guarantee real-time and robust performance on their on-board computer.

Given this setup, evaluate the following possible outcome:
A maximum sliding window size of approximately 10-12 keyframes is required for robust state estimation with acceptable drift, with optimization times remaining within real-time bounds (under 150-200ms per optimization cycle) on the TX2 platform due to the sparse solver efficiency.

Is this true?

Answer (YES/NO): NO